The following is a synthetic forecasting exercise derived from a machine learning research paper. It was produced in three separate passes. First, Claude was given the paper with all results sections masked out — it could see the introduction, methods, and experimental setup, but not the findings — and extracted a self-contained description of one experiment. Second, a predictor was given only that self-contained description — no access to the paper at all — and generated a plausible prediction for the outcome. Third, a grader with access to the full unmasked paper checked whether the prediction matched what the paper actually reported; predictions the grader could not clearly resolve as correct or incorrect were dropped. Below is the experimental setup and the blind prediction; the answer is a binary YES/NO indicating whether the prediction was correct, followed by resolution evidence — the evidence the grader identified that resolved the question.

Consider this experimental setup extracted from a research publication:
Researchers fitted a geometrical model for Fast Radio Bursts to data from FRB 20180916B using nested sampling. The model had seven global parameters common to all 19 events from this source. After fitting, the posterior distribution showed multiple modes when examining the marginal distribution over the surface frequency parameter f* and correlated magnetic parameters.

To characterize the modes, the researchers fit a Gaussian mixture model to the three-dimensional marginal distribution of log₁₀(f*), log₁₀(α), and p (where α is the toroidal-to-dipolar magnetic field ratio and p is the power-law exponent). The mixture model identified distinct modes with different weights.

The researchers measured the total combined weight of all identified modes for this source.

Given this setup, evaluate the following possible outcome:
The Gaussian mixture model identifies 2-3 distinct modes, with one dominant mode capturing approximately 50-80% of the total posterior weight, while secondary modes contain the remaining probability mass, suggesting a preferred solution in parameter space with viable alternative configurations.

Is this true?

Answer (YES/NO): YES